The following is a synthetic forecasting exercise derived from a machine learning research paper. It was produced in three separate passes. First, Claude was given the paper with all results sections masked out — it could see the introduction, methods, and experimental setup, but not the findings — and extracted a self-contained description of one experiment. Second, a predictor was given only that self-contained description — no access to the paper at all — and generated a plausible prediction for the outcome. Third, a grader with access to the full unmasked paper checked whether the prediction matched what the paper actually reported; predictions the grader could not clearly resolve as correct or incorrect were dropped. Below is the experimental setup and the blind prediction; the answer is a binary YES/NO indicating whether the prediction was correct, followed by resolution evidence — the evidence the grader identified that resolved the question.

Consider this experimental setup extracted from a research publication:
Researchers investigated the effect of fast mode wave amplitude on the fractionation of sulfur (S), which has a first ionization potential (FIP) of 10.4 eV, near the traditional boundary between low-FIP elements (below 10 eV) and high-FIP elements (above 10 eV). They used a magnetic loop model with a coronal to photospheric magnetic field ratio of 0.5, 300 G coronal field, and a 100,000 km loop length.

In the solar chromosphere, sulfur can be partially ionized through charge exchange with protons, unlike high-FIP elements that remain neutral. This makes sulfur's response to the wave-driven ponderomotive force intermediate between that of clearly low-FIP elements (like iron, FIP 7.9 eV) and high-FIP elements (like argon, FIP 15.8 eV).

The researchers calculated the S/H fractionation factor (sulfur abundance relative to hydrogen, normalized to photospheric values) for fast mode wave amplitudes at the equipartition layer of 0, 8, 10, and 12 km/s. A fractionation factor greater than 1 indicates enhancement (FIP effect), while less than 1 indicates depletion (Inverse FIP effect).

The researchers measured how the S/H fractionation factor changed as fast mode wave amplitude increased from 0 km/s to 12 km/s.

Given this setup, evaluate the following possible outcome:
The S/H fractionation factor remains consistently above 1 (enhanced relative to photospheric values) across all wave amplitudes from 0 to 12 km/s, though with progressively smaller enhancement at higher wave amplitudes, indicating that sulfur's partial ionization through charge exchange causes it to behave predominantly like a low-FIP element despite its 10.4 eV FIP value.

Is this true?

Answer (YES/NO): NO